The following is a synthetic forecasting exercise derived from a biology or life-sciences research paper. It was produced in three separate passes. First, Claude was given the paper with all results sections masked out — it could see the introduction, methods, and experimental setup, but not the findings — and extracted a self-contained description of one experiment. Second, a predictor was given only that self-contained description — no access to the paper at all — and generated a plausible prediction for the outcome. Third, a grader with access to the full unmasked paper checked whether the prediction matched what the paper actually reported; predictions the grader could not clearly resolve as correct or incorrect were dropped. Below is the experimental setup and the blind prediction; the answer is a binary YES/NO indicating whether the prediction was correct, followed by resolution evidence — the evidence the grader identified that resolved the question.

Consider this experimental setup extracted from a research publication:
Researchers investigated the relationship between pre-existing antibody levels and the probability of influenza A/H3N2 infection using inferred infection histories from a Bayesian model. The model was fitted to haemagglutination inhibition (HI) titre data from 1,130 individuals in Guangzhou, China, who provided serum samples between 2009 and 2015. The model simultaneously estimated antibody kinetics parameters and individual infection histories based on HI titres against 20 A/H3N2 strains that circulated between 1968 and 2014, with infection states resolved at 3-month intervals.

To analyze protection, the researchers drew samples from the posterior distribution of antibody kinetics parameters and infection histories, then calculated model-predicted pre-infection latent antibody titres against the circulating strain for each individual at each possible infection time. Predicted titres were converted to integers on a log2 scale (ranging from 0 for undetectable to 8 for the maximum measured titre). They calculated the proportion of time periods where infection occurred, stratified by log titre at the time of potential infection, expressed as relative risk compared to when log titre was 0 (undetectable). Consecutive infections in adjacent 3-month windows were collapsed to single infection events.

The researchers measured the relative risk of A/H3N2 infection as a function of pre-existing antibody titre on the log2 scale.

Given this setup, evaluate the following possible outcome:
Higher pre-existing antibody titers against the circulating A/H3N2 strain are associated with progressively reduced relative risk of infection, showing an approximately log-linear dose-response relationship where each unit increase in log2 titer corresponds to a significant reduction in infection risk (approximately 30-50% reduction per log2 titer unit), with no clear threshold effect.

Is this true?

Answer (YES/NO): NO